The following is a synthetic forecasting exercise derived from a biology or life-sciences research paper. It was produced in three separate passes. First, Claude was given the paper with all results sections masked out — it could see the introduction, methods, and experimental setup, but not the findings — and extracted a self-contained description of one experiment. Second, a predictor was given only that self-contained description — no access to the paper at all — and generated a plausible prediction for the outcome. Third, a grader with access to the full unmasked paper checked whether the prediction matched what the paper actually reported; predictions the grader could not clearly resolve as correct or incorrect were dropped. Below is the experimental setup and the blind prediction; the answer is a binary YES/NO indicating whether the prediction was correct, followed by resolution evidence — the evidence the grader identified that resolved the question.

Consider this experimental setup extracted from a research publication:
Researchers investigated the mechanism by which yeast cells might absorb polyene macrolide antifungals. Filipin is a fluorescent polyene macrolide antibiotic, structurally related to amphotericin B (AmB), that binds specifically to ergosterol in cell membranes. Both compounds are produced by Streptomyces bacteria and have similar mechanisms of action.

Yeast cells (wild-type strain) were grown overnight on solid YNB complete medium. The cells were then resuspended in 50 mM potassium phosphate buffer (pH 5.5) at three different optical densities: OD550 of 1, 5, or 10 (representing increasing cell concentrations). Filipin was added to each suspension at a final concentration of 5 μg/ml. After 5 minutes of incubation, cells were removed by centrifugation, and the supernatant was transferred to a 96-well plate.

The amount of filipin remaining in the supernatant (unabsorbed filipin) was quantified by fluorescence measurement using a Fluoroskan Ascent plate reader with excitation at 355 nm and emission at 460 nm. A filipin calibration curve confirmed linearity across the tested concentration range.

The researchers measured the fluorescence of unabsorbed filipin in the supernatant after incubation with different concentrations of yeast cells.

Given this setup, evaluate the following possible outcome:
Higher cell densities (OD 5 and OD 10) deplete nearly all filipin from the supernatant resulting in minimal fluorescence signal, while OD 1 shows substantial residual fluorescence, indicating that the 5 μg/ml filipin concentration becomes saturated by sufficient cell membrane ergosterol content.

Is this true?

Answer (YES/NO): NO